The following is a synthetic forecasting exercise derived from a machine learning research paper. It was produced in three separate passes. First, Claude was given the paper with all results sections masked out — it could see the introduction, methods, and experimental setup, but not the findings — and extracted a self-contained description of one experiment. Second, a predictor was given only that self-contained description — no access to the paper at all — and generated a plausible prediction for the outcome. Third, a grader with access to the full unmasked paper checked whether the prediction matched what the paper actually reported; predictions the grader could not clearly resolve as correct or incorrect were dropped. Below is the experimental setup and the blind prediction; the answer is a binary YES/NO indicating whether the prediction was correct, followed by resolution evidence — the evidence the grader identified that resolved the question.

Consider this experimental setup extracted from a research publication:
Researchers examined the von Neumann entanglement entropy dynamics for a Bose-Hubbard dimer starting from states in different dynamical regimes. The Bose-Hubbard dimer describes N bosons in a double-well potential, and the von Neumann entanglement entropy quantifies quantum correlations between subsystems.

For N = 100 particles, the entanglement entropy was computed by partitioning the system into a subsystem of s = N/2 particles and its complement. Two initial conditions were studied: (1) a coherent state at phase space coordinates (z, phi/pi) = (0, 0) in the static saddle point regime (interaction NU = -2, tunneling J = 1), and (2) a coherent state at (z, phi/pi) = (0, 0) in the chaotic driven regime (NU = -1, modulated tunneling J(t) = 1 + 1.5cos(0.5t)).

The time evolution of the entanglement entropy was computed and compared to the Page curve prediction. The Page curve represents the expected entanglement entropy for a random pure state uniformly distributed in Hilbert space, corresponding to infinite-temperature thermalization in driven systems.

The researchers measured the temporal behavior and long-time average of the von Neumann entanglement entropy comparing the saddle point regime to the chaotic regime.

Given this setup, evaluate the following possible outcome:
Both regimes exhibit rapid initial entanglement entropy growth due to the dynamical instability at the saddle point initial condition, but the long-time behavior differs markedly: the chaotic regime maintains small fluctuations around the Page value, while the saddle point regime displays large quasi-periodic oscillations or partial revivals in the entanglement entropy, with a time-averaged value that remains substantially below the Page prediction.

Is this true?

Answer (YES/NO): YES